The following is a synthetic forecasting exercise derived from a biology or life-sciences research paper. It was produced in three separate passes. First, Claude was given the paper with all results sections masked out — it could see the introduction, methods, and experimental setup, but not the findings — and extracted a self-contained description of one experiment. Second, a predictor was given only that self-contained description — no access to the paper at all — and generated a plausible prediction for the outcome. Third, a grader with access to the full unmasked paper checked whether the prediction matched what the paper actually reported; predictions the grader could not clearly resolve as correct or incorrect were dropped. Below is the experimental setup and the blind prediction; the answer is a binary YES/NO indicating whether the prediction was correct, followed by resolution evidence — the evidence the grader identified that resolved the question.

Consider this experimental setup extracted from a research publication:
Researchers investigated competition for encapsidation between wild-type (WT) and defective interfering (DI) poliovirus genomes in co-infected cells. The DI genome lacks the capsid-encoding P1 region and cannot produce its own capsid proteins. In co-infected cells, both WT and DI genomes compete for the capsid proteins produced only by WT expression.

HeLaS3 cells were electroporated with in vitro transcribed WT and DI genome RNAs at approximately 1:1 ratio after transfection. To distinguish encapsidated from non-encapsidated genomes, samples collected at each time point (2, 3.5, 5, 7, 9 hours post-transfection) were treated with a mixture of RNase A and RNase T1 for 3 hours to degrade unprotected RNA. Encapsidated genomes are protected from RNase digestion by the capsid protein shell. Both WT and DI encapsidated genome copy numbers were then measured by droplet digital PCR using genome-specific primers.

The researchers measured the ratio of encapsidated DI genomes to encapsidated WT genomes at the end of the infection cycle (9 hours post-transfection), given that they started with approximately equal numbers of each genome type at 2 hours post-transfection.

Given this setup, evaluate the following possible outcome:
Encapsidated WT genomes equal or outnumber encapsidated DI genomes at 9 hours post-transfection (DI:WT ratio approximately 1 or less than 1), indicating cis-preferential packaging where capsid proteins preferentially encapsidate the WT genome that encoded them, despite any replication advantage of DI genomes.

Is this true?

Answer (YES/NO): NO